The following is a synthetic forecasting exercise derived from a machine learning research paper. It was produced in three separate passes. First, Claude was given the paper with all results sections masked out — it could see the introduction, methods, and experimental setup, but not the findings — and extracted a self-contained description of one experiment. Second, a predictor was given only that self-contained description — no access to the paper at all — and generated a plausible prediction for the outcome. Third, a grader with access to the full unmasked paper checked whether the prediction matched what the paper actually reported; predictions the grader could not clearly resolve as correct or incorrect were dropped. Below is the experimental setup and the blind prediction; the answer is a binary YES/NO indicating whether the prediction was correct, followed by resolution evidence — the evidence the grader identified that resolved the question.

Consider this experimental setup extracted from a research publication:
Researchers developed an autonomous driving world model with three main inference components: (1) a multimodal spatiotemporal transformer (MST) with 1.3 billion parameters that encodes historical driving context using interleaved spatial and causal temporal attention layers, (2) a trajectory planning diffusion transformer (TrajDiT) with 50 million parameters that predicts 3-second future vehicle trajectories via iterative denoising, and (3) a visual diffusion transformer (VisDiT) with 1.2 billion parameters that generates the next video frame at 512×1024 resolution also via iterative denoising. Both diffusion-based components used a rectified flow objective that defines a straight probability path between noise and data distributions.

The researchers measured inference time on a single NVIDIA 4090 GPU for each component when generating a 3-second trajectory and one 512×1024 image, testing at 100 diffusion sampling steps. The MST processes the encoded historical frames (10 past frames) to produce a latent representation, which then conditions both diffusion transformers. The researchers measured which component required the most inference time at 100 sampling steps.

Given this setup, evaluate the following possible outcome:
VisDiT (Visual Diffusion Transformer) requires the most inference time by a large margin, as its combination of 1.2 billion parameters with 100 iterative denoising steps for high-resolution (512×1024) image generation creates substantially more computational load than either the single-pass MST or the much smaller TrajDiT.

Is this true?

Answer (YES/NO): YES